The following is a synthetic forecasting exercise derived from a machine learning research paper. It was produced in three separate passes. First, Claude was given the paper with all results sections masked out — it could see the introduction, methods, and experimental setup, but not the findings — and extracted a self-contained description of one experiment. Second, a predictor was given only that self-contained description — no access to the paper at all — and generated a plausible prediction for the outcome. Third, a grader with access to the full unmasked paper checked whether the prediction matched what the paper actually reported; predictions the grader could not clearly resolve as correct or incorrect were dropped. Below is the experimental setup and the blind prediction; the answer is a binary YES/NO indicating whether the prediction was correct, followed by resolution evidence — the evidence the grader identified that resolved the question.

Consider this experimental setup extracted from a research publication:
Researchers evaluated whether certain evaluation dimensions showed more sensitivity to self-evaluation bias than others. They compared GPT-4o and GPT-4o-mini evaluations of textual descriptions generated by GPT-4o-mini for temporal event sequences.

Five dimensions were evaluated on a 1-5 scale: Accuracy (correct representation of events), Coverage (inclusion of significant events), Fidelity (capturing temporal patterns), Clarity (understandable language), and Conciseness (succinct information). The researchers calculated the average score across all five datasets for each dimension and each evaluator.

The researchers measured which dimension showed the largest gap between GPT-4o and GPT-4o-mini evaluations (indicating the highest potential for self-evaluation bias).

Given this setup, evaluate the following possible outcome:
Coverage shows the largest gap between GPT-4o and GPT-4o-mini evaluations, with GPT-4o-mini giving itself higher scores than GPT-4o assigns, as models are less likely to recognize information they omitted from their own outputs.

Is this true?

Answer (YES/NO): YES